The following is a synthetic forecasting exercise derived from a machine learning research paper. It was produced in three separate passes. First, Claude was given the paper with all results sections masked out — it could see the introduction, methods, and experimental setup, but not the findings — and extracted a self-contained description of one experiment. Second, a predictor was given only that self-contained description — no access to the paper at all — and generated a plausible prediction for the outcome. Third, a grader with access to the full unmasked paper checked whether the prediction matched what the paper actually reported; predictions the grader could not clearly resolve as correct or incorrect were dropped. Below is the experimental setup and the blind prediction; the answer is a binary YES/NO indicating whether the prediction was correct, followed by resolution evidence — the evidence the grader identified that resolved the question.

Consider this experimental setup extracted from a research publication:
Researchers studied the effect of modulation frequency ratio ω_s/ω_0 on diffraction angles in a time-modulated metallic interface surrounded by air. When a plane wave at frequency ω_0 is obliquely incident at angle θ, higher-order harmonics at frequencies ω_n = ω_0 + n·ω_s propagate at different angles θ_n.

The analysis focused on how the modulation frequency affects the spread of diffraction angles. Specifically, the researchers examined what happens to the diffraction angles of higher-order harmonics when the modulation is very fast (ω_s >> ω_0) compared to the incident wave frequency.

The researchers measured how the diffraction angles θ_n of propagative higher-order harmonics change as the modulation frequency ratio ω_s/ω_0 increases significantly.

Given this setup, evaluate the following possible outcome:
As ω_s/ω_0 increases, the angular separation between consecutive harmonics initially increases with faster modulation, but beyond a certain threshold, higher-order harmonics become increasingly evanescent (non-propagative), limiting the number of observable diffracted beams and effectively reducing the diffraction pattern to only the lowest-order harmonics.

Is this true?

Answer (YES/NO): NO